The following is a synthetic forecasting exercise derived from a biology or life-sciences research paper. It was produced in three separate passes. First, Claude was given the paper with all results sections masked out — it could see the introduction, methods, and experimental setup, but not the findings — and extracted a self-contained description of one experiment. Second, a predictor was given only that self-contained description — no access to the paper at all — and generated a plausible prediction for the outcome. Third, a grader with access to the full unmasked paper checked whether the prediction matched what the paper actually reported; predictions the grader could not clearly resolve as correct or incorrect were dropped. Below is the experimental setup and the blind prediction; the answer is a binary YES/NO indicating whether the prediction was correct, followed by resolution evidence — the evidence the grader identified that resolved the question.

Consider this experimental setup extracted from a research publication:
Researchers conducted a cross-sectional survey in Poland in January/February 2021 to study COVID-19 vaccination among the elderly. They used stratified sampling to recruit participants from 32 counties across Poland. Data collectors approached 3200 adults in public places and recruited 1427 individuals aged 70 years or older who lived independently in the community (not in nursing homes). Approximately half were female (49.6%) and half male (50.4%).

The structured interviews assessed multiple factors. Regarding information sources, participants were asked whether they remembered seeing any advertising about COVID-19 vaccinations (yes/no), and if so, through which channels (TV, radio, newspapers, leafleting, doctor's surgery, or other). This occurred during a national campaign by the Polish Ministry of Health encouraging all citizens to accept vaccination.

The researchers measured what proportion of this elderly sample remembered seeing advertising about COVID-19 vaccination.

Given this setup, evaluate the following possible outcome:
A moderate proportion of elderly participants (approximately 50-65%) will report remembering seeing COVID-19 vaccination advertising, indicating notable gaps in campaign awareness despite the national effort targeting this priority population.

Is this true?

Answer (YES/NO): NO